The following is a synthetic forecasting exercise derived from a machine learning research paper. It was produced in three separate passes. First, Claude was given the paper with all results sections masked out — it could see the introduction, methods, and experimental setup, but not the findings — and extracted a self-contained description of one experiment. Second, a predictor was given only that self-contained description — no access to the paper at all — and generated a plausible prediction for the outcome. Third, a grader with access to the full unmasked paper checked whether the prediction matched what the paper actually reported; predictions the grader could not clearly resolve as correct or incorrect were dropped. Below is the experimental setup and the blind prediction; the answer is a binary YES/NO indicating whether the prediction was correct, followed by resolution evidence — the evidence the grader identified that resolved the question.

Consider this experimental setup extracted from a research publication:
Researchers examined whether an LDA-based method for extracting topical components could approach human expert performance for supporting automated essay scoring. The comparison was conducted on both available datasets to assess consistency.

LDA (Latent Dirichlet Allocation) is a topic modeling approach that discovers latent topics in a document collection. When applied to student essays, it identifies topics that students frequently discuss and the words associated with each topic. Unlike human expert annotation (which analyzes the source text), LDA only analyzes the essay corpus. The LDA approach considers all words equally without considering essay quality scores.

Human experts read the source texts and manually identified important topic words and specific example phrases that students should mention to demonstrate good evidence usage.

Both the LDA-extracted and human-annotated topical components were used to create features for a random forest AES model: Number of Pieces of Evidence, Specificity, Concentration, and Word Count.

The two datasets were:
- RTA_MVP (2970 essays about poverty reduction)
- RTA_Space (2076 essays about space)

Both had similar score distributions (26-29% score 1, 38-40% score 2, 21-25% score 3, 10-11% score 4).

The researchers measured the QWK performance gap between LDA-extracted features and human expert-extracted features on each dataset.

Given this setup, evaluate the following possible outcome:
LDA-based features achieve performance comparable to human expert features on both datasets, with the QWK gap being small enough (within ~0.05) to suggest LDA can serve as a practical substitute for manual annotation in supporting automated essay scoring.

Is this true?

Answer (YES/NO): NO